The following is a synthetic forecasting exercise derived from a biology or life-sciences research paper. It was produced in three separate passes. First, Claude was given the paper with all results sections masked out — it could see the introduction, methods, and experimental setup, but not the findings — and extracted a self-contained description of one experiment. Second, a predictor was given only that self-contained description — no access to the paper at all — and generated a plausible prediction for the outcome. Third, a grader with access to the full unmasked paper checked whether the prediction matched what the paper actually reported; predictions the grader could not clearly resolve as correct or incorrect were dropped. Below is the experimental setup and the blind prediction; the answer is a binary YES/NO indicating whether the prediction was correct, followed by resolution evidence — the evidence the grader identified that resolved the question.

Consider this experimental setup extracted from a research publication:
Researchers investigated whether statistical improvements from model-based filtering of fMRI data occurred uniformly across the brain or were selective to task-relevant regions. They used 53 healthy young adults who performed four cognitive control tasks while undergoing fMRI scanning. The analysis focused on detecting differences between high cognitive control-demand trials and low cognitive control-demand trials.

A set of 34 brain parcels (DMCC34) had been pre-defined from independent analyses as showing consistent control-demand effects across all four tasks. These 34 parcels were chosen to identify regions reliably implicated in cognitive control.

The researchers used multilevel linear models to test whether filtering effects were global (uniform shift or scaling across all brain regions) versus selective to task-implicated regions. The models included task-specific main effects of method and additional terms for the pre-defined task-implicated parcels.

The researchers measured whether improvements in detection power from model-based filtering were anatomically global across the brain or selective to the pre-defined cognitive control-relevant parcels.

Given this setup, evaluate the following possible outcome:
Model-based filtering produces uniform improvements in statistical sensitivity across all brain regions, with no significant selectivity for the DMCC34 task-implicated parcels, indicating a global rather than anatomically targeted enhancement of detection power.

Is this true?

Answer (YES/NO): NO